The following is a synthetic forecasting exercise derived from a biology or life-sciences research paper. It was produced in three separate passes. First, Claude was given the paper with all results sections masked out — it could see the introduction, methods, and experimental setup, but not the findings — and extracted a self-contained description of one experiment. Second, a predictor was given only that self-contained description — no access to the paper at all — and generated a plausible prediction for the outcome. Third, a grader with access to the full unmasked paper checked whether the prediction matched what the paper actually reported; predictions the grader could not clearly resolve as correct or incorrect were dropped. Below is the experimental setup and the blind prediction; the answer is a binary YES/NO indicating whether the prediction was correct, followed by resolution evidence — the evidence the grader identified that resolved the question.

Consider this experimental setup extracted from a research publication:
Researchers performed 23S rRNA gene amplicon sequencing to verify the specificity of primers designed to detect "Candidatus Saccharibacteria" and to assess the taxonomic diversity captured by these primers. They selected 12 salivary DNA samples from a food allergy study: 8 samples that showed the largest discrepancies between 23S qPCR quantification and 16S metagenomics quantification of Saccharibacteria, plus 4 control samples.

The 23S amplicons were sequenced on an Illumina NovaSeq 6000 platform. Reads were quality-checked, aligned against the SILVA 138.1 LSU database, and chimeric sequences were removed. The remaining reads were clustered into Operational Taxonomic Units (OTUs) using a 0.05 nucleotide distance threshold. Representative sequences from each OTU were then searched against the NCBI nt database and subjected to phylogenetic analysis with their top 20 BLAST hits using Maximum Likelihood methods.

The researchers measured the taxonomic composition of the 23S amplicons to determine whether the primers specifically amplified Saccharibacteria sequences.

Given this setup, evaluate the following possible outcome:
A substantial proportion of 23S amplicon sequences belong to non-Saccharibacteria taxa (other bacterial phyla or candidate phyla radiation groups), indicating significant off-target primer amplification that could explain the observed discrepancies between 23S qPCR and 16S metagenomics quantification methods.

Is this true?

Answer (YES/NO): NO